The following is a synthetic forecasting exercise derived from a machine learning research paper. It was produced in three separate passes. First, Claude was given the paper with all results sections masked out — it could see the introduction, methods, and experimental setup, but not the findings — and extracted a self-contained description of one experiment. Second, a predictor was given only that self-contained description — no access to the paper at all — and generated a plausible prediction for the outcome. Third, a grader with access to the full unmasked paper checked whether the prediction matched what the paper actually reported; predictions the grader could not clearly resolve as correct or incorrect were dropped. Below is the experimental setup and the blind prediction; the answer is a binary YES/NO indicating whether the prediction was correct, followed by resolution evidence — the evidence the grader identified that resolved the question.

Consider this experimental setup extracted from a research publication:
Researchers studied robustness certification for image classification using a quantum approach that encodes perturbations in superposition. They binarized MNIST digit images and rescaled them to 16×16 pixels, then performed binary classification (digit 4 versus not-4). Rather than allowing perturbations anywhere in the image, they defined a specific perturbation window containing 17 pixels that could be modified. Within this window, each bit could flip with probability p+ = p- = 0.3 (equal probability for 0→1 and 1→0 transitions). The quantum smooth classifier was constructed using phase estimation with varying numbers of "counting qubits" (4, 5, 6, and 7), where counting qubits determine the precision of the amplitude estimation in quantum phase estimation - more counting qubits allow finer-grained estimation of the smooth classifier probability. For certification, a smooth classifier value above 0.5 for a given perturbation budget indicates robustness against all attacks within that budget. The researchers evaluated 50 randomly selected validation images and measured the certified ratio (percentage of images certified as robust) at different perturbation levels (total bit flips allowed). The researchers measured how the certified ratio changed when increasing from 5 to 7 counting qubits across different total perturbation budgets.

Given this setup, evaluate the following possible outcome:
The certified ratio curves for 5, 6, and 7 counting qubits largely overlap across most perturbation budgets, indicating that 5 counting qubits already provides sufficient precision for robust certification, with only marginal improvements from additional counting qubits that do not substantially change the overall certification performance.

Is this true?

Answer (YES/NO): NO